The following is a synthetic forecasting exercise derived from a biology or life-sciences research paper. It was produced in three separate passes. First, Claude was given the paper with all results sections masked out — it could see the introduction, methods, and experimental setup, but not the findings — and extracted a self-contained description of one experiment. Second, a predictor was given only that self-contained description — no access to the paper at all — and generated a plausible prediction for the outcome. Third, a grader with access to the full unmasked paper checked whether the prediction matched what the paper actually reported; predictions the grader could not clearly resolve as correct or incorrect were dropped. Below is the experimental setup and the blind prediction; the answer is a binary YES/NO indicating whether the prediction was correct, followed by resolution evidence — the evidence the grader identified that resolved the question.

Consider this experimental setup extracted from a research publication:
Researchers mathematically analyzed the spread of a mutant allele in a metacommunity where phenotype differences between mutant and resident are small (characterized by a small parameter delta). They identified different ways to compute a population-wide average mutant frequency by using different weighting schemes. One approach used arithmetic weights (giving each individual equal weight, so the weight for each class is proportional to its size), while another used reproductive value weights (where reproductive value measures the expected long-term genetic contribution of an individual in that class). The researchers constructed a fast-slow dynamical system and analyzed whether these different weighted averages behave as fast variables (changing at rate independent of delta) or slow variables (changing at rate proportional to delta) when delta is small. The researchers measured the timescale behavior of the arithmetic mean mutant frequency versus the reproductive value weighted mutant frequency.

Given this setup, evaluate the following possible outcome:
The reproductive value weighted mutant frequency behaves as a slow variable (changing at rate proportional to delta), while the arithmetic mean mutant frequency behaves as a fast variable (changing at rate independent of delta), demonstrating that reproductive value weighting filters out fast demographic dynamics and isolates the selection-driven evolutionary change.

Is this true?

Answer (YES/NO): YES